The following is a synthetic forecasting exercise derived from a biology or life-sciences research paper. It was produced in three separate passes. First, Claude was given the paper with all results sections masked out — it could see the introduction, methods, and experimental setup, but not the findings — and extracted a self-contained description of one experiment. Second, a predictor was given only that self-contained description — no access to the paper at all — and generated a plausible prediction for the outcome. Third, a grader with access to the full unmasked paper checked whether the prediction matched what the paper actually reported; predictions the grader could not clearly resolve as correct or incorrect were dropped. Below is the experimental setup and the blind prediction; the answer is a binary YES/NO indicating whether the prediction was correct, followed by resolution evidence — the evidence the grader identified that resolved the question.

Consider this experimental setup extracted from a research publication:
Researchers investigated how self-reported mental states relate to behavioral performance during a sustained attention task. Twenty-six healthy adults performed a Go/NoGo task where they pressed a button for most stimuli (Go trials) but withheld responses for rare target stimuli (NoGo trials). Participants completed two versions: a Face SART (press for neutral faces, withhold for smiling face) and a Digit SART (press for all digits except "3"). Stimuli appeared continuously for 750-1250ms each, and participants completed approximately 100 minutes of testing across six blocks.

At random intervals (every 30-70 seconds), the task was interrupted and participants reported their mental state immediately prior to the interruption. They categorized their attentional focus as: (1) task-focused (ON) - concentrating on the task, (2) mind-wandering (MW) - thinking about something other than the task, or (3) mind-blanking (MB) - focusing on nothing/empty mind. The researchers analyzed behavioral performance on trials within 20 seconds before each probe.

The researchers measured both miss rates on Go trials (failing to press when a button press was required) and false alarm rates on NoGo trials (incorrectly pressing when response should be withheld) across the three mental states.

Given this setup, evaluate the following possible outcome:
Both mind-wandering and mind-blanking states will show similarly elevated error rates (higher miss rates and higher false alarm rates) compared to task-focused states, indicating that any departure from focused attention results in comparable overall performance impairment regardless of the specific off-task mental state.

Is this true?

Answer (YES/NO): NO